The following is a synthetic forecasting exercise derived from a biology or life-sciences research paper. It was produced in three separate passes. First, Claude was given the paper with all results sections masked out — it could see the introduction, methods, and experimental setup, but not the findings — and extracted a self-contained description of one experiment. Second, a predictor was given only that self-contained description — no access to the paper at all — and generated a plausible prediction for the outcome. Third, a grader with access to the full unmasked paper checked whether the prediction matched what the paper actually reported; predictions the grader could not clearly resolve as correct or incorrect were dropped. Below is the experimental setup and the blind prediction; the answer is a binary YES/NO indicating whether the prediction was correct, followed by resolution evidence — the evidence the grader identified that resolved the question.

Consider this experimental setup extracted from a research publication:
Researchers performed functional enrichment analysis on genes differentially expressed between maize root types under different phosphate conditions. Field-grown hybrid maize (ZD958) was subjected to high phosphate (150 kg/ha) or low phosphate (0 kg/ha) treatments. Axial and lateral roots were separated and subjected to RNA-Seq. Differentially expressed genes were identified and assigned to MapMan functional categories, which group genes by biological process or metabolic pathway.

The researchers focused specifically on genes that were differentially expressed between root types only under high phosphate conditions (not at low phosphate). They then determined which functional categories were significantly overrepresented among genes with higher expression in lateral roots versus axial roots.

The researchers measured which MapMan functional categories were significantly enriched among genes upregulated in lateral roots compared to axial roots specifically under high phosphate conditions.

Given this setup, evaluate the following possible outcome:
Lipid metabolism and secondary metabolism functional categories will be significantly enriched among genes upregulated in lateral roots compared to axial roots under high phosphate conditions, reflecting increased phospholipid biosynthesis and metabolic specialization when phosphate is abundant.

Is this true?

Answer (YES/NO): NO